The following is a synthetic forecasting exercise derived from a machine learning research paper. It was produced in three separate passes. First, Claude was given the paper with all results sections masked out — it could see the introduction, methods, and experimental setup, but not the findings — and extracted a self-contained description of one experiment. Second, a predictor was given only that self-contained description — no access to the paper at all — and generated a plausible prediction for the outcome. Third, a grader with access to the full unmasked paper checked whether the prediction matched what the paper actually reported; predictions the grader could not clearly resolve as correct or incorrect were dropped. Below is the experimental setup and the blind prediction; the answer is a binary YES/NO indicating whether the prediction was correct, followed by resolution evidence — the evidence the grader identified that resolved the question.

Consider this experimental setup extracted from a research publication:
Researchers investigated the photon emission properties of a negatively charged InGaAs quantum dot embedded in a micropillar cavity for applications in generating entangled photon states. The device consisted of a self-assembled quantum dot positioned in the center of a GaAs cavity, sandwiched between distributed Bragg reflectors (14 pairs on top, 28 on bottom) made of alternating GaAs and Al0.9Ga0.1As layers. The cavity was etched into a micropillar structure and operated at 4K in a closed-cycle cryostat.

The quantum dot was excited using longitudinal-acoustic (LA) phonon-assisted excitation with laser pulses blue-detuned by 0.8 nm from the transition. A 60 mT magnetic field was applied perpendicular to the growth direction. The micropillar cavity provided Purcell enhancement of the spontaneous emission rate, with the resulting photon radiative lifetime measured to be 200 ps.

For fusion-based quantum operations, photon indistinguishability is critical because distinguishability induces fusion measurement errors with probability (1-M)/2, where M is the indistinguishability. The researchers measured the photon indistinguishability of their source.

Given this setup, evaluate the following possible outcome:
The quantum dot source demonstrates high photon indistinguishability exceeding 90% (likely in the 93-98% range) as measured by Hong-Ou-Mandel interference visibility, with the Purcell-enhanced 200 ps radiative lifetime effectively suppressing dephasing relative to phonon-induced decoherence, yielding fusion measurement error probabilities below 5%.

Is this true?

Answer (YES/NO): NO